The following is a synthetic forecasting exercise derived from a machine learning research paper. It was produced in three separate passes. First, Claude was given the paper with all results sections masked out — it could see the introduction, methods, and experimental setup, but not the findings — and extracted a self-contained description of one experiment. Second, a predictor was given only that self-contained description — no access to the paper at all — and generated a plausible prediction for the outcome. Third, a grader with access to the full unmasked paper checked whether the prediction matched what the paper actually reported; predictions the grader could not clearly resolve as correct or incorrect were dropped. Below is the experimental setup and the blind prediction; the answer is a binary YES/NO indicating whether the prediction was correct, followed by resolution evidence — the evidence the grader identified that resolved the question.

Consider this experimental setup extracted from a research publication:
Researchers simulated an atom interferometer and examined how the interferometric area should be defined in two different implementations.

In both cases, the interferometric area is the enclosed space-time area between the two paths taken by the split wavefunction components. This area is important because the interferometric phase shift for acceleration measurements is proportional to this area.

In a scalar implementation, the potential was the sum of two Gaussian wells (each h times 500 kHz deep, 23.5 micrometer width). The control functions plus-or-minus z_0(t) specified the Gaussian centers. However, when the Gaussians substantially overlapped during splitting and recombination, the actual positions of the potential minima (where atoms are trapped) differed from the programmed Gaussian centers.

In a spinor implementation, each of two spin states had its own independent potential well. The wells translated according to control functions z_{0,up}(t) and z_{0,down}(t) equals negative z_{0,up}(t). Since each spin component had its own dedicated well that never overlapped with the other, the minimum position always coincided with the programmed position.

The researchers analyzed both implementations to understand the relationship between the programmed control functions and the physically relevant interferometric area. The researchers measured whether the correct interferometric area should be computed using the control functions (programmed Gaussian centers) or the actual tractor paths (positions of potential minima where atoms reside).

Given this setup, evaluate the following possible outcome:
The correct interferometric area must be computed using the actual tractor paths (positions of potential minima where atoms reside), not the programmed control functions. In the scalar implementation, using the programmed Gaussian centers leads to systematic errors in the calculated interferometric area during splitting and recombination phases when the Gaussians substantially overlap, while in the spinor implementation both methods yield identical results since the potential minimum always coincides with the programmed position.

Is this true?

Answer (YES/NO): YES